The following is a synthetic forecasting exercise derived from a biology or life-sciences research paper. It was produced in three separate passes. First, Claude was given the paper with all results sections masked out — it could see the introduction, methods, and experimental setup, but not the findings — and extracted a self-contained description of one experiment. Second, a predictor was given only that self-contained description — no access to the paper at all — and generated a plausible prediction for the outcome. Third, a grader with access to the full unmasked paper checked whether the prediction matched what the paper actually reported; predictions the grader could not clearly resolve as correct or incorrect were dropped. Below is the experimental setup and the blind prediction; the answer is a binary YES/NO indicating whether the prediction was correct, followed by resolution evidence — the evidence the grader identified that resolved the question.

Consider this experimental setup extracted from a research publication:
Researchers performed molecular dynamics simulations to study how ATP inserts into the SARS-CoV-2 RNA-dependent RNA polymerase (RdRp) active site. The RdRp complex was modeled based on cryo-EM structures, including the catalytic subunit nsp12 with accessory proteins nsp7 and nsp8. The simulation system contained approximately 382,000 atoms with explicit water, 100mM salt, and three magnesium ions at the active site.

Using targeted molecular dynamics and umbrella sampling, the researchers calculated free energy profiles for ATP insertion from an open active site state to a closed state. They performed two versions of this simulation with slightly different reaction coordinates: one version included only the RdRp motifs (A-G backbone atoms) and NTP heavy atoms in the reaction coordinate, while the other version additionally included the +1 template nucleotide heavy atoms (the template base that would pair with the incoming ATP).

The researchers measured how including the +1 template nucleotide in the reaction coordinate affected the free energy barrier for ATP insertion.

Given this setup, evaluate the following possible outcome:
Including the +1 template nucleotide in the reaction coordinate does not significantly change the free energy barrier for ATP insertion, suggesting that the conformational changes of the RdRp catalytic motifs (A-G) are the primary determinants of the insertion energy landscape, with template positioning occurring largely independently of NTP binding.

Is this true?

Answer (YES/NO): NO